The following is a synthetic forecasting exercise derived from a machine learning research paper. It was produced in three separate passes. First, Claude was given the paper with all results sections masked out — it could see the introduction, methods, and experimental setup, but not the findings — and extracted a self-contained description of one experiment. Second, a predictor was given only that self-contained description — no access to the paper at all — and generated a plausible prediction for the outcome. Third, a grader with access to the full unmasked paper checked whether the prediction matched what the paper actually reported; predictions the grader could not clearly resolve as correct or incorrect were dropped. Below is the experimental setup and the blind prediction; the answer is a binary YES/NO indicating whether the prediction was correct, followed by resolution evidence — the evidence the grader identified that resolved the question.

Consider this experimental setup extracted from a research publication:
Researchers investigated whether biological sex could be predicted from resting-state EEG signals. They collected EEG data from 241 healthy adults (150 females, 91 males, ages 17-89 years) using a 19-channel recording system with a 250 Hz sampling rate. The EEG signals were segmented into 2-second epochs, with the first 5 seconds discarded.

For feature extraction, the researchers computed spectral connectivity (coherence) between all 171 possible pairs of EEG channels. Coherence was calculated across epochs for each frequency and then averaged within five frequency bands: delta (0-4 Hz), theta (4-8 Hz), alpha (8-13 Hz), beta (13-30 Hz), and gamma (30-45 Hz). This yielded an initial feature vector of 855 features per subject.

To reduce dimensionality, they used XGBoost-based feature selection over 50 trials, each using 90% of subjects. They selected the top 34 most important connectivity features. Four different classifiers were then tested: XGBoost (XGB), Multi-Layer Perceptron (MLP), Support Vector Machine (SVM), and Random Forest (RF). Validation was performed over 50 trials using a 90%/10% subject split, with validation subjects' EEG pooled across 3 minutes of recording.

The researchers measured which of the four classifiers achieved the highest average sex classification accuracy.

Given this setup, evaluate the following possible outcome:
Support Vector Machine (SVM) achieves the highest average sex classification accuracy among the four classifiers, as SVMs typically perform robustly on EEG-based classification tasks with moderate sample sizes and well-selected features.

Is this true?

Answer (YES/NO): NO